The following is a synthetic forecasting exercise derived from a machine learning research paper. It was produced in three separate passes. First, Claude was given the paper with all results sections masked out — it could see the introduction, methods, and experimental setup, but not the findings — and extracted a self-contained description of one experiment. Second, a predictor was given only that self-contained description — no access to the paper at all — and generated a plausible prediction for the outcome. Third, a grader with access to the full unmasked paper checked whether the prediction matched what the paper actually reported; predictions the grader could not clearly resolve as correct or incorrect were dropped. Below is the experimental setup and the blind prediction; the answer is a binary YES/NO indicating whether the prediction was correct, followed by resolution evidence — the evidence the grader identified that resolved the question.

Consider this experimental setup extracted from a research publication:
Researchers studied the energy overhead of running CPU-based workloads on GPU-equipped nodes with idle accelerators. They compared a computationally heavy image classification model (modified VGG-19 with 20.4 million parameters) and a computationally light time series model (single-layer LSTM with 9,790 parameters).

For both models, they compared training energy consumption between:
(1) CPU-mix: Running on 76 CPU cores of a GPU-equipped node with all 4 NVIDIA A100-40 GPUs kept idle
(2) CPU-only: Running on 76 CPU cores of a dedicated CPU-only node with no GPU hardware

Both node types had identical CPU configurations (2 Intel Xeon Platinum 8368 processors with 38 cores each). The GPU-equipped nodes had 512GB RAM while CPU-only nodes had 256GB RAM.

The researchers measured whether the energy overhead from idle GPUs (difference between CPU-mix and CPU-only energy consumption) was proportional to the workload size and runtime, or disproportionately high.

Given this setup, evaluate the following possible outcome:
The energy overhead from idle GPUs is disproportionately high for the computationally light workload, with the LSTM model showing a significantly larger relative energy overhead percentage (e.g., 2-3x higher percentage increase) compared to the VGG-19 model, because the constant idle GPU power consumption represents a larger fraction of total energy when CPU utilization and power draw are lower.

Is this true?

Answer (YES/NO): NO